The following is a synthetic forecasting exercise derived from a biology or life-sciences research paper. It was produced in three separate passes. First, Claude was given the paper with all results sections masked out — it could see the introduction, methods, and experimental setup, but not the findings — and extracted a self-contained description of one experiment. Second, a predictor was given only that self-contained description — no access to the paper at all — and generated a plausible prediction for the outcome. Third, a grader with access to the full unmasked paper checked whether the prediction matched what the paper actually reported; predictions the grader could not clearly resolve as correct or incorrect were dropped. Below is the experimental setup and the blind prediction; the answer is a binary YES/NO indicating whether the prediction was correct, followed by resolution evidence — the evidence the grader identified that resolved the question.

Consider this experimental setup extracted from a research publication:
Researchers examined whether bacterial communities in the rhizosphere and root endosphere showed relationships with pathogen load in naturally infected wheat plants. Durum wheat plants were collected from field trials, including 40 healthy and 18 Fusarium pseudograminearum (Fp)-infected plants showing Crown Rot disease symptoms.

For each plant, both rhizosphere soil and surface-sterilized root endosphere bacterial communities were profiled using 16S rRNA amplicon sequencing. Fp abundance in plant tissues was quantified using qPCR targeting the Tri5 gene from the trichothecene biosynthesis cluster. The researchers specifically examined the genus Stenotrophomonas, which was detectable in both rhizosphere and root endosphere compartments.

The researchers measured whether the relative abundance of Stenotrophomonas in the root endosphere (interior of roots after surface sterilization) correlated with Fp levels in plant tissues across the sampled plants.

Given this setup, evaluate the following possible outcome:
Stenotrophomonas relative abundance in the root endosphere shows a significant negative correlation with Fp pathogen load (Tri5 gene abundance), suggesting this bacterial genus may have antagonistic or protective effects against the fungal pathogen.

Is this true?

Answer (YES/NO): NO